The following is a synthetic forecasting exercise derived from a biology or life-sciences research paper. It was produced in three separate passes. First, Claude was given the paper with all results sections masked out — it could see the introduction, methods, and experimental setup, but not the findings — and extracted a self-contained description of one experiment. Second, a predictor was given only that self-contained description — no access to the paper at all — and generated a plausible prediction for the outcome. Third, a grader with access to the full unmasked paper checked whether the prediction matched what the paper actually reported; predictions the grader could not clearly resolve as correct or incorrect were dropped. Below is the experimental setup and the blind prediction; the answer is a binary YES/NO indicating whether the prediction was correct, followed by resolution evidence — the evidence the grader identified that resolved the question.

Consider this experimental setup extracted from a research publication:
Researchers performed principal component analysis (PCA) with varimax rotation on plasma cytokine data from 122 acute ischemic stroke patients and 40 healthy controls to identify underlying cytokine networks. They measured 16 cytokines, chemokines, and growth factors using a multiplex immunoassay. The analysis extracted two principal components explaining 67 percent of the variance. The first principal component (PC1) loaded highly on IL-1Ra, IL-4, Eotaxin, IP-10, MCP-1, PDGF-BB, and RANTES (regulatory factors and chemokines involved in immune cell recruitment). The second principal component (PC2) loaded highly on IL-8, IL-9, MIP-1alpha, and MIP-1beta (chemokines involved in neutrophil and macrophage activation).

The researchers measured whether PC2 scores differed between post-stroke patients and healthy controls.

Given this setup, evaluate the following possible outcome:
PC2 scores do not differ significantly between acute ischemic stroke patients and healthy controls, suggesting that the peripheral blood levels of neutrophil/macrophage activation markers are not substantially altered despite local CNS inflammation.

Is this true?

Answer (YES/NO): NO